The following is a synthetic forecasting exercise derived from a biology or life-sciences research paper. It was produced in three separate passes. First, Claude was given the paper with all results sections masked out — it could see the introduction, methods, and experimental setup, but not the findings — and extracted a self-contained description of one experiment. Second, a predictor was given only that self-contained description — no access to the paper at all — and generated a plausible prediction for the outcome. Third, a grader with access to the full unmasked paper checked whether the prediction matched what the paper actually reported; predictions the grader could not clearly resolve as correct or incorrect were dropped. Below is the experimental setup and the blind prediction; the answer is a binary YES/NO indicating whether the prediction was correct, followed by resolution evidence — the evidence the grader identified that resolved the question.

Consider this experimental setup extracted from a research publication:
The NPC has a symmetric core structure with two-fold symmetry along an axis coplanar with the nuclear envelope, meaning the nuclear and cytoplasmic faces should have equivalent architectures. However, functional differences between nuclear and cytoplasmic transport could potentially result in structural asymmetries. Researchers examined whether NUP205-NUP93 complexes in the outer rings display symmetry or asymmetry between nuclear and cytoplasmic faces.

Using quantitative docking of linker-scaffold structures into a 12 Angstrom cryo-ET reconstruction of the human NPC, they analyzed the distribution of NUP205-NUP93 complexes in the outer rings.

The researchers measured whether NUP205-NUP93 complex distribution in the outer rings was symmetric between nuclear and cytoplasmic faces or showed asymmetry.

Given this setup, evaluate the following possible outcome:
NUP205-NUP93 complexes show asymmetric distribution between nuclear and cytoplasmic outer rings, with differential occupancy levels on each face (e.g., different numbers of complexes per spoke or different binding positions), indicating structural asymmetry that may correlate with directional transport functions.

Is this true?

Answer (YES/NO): YES